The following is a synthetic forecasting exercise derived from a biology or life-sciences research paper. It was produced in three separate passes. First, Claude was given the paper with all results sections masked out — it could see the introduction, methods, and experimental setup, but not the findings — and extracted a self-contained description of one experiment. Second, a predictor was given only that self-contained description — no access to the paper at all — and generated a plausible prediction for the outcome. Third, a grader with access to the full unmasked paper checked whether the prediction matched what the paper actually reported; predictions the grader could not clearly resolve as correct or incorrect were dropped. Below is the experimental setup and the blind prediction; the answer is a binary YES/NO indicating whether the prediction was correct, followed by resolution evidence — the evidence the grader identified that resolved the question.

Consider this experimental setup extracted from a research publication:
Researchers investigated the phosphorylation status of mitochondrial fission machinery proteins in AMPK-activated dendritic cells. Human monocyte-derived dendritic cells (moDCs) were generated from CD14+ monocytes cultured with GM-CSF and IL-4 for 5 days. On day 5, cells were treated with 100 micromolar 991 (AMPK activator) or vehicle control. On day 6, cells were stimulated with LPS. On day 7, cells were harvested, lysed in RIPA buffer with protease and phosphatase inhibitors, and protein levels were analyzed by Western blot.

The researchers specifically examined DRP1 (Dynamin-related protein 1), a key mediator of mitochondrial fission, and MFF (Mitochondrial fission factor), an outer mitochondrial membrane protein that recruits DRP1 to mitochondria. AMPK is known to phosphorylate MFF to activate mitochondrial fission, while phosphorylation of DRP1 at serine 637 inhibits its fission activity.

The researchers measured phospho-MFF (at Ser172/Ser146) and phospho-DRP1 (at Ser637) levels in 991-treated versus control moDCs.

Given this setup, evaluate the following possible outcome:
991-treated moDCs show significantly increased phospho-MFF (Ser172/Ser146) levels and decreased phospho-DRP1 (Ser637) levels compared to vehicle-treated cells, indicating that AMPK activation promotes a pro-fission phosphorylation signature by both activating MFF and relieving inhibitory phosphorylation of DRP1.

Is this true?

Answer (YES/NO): YES